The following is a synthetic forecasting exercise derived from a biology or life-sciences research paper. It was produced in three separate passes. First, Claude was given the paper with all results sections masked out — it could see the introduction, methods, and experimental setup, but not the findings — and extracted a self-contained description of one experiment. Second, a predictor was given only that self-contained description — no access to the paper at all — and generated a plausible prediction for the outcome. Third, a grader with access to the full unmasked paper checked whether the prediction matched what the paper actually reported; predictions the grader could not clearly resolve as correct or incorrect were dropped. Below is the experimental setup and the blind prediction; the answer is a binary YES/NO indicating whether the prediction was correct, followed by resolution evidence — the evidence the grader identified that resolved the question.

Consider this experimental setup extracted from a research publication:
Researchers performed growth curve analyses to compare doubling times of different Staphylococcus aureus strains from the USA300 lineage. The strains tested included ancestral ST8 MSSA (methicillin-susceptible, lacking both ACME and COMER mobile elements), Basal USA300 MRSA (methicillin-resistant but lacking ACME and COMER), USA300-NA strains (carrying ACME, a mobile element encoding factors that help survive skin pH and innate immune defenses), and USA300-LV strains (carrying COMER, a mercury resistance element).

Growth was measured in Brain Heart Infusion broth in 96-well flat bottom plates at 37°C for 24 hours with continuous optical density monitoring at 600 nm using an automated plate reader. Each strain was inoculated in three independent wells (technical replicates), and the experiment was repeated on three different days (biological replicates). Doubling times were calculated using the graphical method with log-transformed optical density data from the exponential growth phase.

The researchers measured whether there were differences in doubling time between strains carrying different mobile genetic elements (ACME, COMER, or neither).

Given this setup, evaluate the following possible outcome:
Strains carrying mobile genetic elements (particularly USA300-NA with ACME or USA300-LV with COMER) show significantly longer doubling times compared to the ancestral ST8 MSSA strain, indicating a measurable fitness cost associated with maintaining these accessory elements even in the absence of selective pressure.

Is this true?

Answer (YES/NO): NO